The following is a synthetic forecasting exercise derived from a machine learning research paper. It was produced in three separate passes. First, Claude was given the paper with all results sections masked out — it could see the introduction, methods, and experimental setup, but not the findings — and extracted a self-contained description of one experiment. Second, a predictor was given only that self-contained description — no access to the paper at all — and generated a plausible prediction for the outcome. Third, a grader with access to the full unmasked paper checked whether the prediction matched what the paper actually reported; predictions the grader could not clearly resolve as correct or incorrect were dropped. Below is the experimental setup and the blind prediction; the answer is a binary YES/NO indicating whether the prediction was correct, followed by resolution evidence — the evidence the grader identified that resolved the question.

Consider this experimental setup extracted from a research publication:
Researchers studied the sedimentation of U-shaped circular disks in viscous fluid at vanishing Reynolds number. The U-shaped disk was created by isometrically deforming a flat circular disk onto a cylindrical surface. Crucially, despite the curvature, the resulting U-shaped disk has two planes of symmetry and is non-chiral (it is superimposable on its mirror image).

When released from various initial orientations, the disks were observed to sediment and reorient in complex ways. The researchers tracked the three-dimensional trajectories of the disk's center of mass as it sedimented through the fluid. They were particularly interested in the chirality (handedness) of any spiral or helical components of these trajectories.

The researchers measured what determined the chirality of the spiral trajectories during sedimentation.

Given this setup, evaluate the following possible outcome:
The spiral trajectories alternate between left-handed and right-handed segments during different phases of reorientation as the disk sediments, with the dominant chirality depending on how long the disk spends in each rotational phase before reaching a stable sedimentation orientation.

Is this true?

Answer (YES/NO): NO